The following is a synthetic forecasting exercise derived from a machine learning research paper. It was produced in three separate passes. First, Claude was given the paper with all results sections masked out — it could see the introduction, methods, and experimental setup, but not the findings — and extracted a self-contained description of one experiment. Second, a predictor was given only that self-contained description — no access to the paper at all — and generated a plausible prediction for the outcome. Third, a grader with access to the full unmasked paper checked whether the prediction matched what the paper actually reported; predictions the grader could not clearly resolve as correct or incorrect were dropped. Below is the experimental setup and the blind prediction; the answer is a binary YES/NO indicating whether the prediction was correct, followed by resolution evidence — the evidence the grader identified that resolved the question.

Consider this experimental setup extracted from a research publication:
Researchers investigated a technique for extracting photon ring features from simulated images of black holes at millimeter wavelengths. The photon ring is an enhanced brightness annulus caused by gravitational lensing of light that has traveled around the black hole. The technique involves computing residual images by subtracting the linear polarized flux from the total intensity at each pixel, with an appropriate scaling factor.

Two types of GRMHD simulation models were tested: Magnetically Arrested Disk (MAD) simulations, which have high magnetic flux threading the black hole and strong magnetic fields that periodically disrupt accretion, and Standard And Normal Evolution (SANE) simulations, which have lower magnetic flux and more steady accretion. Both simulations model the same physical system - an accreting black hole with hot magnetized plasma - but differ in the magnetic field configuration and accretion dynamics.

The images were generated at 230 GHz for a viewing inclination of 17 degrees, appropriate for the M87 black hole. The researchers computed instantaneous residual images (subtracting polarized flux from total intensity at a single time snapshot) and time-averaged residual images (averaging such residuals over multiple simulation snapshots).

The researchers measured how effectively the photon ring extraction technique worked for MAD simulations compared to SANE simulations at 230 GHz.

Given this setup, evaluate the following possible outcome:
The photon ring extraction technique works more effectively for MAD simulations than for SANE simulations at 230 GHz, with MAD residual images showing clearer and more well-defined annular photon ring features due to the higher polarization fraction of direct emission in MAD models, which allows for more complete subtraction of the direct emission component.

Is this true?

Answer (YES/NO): NO